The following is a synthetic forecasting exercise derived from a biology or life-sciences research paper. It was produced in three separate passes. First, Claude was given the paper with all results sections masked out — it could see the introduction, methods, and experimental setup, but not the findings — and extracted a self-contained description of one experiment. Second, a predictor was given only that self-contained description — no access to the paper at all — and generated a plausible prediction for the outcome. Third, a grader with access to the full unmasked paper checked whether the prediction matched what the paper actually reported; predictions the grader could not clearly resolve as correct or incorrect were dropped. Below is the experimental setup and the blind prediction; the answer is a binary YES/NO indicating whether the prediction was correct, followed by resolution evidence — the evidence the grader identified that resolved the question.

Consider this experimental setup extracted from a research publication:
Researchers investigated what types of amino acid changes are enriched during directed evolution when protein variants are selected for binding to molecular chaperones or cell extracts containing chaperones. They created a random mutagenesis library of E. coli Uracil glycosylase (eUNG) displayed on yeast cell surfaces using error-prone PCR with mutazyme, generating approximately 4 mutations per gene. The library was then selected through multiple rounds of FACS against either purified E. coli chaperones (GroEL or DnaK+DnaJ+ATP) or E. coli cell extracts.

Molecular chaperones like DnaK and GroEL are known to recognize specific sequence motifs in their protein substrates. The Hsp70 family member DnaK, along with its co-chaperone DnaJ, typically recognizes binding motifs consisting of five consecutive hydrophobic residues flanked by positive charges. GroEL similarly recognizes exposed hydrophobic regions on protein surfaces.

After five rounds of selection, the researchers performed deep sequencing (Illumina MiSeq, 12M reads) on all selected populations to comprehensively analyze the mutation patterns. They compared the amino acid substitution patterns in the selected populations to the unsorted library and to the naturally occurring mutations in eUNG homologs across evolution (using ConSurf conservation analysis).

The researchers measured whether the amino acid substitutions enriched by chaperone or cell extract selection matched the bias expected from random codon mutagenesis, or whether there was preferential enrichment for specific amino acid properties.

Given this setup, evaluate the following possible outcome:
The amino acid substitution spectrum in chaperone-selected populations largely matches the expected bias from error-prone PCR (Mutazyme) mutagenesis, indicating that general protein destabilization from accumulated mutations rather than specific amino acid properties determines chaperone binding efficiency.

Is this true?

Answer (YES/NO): NO